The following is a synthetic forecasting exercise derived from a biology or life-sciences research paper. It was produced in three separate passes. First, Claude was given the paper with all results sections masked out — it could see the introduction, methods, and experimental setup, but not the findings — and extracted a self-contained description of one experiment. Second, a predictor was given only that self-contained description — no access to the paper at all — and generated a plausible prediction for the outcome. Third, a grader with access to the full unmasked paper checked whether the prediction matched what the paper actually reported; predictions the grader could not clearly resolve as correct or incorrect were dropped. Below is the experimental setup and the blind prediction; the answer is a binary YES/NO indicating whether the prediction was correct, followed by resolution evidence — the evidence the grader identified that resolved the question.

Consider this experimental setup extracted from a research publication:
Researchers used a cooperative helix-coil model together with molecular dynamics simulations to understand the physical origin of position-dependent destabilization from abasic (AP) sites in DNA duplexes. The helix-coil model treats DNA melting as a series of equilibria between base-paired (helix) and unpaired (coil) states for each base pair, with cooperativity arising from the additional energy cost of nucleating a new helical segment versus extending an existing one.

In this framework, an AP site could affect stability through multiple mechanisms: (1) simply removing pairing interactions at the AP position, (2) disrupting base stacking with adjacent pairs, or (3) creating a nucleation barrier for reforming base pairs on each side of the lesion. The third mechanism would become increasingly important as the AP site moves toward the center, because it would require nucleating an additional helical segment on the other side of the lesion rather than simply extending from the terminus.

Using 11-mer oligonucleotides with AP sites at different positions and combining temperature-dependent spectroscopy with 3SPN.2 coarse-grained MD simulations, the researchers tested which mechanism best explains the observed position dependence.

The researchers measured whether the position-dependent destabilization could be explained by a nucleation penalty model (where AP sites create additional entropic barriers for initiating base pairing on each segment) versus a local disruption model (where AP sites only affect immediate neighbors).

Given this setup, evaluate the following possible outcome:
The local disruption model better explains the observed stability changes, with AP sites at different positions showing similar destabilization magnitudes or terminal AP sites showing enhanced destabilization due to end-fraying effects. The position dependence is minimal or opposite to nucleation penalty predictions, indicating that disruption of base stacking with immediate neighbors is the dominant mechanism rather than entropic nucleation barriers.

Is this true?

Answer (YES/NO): NO